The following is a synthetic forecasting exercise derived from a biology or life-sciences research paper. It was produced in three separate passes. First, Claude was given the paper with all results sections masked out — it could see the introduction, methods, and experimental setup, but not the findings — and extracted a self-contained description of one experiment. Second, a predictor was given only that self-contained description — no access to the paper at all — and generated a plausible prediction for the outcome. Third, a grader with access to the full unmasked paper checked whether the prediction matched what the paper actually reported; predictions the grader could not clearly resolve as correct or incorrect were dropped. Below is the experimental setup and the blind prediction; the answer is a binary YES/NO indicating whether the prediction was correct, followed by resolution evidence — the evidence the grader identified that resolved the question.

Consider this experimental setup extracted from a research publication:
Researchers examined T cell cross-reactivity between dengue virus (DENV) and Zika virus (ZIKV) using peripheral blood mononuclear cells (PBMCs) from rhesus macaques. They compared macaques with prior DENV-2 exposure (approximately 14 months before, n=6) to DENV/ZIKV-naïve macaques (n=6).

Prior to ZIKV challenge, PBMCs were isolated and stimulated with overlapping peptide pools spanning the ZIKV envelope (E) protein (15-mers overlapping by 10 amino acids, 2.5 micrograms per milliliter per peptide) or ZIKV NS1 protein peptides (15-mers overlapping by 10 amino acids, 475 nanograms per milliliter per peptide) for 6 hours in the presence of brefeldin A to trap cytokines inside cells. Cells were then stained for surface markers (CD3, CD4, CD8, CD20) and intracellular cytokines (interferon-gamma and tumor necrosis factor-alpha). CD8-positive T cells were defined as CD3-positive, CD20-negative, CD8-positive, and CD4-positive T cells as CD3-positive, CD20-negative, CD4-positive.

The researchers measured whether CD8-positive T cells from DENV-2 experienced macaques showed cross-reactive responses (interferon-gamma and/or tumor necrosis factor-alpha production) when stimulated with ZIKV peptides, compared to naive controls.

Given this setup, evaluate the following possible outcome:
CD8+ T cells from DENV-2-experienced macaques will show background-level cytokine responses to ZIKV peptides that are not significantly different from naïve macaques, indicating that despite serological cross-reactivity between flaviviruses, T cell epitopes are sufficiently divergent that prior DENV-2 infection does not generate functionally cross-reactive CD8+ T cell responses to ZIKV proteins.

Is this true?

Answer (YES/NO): YES